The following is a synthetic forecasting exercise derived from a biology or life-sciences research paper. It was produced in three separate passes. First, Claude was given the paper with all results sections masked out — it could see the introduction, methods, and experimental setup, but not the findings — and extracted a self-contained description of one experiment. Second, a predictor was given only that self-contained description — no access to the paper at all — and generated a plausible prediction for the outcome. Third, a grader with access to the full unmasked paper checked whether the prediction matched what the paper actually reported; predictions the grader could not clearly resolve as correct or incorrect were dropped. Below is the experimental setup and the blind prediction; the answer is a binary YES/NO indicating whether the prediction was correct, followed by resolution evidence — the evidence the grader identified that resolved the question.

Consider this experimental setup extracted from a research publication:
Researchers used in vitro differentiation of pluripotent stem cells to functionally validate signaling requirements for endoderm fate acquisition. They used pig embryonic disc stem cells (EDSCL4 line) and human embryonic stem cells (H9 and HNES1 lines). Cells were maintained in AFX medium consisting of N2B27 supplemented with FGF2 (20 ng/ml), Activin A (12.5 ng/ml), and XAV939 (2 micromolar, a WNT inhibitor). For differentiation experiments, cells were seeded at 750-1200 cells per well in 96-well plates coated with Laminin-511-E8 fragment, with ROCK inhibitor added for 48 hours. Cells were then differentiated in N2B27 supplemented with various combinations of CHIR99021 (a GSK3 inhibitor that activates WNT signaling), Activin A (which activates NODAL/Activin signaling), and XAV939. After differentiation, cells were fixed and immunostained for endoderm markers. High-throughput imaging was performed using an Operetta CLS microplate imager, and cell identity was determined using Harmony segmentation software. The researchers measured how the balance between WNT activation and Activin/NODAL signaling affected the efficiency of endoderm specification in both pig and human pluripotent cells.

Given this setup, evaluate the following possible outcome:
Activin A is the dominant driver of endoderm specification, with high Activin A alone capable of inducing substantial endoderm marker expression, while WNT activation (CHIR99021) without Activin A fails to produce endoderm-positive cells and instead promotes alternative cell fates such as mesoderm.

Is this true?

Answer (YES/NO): NO